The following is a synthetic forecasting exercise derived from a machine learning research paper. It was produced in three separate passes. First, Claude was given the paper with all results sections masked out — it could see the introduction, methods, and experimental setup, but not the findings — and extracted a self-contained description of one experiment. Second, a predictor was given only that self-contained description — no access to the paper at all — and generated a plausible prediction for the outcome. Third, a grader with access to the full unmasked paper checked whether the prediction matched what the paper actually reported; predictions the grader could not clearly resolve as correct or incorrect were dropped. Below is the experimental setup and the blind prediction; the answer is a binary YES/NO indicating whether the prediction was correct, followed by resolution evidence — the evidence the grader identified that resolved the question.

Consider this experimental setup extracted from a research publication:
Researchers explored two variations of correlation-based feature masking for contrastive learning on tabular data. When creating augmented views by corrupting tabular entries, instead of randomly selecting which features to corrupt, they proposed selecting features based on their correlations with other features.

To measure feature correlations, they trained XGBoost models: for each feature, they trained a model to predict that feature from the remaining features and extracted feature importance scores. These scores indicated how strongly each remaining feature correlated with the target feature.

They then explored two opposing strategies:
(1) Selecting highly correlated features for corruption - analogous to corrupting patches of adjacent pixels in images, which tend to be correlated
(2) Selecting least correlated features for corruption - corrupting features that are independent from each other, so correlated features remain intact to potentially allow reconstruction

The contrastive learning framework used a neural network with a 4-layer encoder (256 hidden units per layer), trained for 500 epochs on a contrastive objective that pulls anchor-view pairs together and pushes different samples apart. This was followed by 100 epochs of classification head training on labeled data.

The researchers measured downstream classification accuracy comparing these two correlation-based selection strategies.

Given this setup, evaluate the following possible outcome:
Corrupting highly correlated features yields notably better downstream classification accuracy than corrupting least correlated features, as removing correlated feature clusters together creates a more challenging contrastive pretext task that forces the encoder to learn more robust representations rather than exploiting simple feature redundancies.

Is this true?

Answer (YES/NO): NO